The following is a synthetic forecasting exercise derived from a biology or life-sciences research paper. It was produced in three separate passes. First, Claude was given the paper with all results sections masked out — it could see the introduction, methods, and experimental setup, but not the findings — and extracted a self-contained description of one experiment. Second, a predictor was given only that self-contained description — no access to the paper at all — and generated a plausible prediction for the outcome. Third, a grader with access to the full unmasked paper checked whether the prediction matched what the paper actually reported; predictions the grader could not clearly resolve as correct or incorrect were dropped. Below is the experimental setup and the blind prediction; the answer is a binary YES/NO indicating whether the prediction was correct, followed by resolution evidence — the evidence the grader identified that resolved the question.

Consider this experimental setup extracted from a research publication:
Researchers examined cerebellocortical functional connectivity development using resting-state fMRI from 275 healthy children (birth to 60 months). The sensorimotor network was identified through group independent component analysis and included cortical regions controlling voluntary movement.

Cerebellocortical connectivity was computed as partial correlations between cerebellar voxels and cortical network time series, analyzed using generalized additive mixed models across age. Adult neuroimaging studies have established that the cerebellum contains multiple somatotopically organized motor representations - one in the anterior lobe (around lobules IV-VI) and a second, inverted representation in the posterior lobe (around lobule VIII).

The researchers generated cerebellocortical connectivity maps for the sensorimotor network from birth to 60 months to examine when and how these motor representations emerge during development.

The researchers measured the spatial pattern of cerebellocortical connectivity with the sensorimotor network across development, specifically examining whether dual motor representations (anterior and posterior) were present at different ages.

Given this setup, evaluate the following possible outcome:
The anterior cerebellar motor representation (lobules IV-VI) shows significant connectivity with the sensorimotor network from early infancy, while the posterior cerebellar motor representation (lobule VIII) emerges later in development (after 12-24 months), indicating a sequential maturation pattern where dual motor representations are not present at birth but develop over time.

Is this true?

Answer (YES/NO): NO